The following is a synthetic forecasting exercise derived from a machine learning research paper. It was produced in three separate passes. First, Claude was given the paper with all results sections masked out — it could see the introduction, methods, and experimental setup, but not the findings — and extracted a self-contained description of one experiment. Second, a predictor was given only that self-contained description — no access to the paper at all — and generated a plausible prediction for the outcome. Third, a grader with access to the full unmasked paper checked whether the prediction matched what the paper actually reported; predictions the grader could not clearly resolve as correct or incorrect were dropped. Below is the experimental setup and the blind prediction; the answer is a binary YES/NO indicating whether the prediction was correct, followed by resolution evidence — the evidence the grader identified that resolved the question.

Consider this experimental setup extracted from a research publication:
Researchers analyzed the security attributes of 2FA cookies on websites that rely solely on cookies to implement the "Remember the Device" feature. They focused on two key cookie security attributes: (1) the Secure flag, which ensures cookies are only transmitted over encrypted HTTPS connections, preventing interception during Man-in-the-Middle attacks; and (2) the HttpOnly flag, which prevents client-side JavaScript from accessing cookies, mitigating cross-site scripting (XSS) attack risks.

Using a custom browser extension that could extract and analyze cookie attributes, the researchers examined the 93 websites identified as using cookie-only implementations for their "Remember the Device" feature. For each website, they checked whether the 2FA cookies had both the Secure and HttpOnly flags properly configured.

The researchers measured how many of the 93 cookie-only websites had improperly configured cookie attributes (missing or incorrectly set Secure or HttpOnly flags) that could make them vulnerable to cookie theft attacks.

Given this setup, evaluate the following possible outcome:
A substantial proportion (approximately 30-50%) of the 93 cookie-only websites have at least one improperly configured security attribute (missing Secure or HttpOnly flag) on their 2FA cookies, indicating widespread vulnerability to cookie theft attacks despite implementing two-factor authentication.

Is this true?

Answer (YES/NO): NO